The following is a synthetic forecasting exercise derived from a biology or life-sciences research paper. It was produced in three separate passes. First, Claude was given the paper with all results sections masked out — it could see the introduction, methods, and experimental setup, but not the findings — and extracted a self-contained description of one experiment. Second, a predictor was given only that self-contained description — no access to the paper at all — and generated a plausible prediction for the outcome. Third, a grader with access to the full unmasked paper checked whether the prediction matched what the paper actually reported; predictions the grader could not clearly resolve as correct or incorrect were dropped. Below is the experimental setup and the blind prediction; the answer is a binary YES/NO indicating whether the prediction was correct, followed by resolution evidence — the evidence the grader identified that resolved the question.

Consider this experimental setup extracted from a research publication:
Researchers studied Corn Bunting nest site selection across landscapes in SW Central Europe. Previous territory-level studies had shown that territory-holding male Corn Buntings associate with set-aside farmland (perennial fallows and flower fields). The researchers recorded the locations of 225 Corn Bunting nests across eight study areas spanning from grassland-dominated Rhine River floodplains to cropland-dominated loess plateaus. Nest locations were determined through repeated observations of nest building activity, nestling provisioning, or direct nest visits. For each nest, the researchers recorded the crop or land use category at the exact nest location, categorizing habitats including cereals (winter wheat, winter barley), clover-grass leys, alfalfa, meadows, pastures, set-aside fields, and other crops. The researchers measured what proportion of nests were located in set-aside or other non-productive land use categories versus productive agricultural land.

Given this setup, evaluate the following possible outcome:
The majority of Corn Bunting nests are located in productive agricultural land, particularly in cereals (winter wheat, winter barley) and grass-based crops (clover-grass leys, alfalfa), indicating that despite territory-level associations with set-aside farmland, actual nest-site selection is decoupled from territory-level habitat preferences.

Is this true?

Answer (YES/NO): NO